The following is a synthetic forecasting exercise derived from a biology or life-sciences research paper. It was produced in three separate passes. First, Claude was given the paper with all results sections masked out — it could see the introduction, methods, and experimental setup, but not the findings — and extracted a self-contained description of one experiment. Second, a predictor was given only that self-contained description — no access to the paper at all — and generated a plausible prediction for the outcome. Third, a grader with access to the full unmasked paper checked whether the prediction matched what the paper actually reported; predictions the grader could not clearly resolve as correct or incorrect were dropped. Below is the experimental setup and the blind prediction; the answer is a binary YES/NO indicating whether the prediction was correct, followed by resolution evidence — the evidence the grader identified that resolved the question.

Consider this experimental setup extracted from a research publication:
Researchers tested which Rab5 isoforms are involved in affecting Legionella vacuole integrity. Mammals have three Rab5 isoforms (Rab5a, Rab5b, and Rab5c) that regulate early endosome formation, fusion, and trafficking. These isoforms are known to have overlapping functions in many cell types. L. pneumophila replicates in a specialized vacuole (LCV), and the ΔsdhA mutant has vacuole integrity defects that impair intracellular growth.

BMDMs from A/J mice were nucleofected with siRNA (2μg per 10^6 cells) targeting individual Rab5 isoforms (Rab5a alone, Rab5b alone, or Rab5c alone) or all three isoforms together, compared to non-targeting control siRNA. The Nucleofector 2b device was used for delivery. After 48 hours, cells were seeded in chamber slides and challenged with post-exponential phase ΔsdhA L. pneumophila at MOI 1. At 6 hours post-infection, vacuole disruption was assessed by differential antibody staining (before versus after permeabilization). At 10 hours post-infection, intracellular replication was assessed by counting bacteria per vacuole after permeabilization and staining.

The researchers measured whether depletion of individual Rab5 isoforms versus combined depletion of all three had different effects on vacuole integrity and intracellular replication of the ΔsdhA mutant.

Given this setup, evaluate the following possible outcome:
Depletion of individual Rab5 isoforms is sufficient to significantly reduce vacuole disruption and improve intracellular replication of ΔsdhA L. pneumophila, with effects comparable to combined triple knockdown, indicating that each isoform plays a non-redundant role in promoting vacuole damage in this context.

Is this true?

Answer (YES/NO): YES